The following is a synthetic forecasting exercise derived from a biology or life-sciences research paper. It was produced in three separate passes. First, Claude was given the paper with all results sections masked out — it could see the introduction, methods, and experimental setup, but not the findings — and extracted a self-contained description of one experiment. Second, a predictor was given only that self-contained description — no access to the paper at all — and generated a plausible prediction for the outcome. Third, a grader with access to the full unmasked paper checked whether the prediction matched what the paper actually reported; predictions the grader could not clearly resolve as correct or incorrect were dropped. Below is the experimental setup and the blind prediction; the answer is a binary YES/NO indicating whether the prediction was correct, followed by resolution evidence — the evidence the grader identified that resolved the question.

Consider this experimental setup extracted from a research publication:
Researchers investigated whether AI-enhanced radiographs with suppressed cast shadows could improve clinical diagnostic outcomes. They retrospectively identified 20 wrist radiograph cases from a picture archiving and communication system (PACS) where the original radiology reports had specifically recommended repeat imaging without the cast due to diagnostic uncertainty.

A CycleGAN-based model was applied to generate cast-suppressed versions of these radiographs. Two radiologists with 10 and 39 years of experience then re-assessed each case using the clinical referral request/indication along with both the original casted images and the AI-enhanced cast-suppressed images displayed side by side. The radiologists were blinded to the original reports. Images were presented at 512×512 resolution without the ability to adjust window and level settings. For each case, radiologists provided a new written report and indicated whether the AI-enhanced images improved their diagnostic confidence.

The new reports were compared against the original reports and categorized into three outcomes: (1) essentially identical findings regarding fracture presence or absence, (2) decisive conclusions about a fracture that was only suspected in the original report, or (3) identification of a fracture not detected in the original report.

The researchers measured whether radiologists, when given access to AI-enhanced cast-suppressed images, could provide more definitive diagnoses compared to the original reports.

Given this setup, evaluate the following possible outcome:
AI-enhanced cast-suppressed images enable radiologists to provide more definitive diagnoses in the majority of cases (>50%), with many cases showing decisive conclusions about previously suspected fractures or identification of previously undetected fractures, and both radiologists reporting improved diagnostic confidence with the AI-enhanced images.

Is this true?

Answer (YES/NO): NO